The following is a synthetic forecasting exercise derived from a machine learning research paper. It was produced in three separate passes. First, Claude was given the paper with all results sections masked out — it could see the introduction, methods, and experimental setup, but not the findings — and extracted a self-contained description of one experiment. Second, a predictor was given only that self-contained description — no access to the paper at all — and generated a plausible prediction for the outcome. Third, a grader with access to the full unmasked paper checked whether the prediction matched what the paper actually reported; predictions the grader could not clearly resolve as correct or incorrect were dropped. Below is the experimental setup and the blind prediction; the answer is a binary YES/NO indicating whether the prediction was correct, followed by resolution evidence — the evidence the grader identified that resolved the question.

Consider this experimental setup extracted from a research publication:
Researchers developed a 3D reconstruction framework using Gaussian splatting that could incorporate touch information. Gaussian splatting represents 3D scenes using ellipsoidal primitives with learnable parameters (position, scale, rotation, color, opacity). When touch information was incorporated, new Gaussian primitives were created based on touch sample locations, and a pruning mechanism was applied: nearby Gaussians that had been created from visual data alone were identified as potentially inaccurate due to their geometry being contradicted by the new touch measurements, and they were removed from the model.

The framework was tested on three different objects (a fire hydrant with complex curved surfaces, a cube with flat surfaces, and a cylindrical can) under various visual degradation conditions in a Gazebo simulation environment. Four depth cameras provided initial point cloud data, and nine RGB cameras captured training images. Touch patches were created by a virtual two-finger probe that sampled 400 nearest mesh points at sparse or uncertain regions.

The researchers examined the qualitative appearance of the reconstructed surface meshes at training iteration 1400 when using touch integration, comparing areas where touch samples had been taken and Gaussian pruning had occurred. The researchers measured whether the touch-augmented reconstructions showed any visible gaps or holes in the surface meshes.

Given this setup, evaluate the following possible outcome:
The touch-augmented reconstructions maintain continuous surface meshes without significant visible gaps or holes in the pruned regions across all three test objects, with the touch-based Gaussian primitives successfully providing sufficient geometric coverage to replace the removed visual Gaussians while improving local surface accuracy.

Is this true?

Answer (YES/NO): NO